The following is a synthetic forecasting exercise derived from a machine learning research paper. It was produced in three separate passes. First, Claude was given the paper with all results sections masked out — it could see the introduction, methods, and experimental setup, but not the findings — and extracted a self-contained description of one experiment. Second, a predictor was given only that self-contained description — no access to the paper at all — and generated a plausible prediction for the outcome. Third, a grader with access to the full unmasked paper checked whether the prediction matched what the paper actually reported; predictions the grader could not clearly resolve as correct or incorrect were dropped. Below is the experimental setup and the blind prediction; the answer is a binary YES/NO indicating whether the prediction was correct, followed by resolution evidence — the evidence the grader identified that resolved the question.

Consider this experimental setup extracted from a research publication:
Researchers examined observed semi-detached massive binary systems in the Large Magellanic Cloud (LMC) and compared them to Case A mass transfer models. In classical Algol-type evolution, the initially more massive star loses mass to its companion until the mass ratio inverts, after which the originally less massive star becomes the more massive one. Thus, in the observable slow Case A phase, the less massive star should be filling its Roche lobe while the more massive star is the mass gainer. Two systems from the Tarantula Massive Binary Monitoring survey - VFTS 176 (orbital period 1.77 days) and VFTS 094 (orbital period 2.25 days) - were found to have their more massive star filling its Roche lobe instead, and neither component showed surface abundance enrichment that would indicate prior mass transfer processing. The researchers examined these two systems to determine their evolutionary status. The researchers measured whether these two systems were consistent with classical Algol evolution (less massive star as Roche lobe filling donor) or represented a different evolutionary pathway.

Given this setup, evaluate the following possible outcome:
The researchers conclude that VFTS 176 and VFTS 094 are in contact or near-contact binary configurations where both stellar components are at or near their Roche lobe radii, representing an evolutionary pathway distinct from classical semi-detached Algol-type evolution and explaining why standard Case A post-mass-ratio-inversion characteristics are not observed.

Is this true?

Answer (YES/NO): NO